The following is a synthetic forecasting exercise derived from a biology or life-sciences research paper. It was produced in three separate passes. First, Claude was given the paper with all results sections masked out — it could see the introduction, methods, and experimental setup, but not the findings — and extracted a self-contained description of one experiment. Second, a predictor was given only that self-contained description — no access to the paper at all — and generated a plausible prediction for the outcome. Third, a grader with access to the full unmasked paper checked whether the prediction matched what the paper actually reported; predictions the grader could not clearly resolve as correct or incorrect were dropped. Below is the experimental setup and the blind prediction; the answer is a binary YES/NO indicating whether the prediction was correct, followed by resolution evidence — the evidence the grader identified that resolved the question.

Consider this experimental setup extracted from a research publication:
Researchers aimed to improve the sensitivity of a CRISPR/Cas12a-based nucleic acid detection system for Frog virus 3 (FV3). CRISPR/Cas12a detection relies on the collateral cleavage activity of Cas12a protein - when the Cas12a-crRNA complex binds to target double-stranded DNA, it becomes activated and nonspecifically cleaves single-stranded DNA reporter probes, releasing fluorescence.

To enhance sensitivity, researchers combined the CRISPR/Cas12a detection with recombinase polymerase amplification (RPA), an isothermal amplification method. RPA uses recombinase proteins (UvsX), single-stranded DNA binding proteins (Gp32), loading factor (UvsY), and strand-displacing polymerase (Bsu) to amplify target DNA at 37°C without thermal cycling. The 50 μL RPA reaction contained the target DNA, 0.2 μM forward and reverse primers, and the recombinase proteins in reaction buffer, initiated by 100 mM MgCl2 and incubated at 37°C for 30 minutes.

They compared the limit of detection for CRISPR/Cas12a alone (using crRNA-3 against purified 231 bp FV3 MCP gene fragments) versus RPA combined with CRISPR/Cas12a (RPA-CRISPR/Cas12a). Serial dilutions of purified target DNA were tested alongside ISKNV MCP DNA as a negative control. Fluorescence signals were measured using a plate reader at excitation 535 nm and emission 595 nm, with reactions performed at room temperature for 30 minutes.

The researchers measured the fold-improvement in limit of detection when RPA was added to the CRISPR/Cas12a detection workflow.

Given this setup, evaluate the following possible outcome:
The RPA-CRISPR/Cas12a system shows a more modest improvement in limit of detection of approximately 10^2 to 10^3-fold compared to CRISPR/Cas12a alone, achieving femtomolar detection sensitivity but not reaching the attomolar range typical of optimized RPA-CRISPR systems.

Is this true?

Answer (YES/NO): NO